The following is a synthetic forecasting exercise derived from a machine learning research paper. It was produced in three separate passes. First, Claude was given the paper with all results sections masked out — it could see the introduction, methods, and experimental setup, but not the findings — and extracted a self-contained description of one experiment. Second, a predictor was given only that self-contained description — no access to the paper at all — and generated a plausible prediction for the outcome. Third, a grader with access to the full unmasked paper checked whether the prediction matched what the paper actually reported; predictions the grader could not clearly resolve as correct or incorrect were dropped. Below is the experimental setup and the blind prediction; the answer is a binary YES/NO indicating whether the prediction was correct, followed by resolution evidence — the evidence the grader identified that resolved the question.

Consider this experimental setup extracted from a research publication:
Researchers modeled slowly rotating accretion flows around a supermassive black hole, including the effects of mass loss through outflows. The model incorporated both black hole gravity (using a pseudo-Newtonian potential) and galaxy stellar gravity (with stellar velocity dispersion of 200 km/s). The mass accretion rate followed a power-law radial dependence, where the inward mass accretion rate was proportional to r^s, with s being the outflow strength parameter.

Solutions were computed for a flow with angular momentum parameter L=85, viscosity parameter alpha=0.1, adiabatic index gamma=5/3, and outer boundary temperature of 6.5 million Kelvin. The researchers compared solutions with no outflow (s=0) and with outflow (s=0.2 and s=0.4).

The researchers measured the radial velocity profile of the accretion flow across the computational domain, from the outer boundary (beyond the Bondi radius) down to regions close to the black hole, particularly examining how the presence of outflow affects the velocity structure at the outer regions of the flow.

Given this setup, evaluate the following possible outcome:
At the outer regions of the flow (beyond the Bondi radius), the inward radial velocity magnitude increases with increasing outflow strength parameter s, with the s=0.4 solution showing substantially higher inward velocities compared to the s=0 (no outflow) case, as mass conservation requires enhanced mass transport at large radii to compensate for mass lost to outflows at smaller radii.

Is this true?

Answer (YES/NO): YES